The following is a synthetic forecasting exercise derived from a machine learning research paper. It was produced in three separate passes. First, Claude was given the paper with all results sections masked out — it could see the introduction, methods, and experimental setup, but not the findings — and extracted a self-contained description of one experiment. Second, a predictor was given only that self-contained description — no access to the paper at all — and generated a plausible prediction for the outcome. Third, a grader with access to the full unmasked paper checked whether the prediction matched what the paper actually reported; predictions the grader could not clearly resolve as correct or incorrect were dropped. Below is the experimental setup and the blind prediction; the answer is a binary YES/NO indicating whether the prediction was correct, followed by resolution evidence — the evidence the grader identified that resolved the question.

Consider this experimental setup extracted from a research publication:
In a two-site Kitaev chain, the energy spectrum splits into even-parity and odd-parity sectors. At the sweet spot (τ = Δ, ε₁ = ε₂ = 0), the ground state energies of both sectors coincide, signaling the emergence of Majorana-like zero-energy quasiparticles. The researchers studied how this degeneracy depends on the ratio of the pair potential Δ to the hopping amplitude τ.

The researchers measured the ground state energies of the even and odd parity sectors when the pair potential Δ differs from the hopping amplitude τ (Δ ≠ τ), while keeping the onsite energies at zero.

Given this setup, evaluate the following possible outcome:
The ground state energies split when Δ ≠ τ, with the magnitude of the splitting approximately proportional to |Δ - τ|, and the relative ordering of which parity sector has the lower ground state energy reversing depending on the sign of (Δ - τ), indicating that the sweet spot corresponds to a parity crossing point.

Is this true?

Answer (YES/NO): YES